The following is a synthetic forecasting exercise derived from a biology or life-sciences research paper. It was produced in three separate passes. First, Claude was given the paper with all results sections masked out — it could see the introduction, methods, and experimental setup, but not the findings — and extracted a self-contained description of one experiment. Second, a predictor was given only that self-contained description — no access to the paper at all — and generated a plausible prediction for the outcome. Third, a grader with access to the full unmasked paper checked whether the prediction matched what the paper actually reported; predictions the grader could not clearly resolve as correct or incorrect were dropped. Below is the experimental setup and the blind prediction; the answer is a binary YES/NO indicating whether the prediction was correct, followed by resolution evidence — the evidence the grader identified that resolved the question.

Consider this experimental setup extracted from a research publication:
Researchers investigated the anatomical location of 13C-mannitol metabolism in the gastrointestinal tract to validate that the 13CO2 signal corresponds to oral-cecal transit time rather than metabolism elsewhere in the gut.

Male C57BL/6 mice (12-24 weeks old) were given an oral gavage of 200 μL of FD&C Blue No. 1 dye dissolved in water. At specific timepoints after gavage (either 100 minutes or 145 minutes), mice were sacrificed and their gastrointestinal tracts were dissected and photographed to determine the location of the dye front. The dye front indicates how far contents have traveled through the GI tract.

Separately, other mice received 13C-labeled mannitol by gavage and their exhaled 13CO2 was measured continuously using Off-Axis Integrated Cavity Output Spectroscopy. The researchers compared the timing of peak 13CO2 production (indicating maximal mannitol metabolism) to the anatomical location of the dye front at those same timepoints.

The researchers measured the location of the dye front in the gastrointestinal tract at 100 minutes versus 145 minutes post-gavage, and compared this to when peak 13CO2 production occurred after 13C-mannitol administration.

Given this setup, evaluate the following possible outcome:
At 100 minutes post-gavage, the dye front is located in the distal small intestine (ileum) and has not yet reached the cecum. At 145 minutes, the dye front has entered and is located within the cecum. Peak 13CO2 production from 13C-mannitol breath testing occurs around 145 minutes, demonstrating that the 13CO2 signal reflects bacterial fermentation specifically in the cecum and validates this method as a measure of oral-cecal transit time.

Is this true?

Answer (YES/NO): NO